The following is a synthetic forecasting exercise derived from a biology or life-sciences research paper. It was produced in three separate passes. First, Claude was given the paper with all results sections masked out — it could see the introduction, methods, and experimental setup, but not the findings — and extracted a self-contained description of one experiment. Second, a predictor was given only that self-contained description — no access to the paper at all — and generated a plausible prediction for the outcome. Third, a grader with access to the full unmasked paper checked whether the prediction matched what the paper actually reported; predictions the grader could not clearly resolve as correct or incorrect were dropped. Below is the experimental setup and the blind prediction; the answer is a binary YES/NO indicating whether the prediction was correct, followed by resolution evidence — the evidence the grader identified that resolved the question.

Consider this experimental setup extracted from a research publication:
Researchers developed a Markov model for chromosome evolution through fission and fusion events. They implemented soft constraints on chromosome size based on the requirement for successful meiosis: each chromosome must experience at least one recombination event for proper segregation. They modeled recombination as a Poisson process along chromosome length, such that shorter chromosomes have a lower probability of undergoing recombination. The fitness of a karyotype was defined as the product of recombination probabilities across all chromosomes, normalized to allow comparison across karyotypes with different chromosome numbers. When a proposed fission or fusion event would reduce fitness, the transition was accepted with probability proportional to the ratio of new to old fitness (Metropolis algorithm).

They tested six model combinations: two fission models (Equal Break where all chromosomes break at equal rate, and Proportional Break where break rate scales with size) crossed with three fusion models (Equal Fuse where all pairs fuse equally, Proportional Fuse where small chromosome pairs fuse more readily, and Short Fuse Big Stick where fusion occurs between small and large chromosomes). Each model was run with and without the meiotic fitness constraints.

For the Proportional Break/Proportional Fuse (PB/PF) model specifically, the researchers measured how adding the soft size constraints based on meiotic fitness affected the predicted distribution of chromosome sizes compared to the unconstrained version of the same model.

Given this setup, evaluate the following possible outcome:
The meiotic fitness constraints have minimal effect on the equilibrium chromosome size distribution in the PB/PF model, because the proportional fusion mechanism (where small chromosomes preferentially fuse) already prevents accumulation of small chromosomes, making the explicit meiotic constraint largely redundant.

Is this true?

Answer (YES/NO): YES